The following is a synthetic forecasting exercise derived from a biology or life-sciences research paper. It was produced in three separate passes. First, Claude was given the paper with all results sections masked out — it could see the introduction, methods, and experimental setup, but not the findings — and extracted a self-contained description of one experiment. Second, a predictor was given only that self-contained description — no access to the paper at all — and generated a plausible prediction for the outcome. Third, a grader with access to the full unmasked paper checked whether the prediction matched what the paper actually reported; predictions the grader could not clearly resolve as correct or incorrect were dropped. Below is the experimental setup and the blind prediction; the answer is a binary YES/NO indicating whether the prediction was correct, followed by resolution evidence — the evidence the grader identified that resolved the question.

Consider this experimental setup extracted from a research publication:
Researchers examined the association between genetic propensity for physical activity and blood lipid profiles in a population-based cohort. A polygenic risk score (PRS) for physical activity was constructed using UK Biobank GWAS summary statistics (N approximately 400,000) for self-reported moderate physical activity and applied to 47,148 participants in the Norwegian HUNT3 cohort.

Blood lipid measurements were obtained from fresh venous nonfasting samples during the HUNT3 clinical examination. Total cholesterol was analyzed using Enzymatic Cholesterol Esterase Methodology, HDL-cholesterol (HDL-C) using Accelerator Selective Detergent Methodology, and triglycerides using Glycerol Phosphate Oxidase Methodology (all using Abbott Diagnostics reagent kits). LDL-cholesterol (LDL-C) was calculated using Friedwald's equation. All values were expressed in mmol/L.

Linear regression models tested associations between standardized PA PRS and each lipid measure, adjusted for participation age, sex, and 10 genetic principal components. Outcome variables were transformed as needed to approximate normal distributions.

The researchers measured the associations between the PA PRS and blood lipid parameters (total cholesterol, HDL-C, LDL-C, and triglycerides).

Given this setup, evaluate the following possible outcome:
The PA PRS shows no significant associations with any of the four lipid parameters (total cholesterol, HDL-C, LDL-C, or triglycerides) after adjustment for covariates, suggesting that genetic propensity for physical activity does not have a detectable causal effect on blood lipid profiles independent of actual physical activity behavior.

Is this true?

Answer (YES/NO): NO